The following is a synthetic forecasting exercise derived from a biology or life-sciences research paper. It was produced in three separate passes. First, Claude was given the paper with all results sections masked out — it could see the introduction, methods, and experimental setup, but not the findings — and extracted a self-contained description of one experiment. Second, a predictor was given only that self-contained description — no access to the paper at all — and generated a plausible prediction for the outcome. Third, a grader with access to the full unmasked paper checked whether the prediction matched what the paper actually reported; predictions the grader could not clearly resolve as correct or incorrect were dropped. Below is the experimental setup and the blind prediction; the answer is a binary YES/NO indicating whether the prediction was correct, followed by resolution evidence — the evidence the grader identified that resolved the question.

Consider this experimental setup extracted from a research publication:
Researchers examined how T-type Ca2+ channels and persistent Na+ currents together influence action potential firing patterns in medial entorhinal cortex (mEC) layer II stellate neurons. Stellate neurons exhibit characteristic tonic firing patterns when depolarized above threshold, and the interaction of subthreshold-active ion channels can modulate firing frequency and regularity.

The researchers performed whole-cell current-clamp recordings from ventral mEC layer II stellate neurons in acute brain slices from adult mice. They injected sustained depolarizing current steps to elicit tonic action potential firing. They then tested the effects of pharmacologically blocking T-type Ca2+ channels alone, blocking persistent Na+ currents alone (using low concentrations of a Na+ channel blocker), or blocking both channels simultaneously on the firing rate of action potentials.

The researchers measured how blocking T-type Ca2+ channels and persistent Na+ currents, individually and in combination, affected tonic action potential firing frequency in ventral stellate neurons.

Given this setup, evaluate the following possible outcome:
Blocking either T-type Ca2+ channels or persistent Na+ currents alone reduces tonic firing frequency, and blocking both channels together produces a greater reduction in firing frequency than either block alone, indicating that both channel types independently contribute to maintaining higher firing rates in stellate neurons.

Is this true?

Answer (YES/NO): NO